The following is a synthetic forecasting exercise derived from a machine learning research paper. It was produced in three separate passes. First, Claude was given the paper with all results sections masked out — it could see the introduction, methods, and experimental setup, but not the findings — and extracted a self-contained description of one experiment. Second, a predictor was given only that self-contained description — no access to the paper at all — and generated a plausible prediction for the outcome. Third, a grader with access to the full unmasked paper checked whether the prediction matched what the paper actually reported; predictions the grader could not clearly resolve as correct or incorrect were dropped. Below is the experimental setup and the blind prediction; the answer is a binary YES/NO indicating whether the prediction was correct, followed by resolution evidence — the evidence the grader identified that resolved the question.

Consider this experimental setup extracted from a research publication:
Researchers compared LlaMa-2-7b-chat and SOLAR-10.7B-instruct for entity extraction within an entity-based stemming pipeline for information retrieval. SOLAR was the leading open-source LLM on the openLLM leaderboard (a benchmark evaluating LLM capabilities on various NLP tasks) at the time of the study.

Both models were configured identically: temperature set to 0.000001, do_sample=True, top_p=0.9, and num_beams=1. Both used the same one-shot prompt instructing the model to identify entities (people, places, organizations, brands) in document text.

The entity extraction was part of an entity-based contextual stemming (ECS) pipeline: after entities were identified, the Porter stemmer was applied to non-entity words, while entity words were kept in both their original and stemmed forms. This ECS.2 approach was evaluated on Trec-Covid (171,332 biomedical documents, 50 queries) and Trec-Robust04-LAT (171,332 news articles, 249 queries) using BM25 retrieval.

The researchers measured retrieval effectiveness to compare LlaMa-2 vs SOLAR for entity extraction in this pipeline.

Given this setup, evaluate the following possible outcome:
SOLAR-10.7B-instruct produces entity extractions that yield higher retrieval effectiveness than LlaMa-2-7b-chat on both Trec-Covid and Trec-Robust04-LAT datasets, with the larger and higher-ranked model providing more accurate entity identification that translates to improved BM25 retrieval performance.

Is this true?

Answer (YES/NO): NO